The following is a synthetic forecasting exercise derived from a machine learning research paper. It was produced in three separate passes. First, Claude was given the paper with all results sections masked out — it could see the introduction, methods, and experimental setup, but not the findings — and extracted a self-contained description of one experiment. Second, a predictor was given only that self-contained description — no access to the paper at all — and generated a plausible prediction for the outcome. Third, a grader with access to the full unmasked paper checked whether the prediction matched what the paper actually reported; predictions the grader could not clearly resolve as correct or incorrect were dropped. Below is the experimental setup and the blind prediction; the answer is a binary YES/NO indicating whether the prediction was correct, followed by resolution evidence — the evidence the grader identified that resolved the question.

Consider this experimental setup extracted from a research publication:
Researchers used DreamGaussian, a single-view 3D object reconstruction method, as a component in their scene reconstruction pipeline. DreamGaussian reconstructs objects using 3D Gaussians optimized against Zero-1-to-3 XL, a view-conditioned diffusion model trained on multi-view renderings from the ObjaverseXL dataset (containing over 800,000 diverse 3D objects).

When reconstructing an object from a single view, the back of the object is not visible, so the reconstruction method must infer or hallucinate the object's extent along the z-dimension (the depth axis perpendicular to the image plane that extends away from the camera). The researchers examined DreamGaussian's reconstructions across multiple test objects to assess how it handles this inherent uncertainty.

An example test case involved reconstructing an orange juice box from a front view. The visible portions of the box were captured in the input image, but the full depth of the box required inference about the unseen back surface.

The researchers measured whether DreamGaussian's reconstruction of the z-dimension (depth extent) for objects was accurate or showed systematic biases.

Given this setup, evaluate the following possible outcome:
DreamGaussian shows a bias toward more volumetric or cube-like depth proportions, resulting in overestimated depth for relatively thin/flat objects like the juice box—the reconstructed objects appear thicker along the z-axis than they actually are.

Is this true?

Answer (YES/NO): YES